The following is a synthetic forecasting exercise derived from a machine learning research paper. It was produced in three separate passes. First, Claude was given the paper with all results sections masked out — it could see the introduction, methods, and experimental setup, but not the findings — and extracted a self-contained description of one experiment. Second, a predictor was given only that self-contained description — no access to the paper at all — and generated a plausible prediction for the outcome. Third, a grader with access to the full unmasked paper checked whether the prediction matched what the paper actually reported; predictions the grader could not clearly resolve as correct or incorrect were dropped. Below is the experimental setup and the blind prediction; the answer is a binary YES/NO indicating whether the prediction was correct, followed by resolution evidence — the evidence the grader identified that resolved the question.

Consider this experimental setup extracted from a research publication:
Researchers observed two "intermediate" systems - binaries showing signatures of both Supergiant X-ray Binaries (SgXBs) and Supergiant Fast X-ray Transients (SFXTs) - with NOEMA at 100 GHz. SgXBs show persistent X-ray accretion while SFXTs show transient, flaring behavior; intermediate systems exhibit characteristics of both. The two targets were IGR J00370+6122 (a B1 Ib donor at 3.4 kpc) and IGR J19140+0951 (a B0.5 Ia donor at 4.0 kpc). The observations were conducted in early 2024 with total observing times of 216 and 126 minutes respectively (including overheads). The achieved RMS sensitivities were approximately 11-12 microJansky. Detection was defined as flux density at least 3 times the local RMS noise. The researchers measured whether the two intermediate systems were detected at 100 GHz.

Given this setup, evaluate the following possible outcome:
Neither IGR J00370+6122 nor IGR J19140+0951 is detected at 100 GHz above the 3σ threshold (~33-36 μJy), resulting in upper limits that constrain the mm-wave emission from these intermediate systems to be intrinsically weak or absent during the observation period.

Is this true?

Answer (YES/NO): NO